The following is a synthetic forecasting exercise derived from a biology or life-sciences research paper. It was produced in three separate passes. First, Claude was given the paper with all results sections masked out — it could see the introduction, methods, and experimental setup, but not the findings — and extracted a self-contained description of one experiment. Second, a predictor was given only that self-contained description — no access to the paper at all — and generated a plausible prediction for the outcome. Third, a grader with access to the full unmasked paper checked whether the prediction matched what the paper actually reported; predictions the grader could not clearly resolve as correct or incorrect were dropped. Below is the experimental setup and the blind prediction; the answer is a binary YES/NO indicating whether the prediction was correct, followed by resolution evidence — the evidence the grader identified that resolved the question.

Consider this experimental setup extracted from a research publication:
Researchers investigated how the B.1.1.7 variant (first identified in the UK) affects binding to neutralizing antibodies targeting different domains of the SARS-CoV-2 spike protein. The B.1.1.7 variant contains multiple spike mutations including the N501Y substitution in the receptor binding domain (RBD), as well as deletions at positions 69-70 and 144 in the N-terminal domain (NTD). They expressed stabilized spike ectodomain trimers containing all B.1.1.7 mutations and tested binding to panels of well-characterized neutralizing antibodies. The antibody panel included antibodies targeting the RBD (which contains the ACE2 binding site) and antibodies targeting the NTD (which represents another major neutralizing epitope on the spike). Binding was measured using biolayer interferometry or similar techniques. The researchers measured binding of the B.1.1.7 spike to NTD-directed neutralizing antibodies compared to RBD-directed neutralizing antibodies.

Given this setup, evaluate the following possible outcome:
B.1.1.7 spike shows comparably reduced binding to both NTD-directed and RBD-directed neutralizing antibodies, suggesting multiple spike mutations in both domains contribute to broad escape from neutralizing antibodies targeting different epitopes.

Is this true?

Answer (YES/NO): NO